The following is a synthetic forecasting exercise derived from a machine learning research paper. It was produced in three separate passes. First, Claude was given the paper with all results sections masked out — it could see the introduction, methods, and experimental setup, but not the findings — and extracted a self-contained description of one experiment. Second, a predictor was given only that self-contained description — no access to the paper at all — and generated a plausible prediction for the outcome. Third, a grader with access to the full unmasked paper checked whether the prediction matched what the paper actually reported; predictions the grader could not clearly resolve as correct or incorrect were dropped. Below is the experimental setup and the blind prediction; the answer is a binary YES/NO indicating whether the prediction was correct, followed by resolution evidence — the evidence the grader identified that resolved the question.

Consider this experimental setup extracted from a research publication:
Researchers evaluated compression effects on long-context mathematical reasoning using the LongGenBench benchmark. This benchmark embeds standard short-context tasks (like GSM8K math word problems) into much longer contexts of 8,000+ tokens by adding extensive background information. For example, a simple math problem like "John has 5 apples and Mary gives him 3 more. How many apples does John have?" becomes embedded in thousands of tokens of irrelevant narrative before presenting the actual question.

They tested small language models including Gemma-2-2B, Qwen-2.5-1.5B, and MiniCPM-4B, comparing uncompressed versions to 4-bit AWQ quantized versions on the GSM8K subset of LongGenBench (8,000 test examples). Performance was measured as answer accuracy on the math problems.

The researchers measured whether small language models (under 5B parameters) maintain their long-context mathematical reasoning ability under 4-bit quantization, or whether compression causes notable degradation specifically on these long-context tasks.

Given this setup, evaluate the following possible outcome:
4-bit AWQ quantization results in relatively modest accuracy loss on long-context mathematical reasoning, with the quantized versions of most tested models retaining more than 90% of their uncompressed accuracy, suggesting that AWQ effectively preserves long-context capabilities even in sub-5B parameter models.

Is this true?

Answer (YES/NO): NO